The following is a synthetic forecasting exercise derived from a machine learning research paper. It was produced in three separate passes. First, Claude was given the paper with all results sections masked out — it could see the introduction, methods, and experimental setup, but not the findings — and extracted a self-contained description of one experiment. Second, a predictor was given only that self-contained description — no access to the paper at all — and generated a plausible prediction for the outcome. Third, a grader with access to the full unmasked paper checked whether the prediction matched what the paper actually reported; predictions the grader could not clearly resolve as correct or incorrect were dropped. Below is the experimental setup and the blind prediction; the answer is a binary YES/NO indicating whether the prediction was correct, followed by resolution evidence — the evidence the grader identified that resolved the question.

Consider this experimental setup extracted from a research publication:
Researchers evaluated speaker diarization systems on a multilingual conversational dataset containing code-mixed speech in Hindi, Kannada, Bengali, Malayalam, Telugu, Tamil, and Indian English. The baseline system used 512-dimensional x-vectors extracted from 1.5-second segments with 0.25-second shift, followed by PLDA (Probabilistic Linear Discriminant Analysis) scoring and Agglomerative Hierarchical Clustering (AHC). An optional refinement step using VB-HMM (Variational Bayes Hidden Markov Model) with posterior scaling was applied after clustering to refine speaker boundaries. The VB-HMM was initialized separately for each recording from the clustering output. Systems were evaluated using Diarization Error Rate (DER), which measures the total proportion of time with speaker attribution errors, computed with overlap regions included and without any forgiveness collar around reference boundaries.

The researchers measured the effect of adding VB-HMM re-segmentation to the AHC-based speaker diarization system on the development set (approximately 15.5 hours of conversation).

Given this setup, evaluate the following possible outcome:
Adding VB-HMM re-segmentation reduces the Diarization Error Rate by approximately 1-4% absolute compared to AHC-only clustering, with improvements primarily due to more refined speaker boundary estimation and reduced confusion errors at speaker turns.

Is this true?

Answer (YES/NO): YES